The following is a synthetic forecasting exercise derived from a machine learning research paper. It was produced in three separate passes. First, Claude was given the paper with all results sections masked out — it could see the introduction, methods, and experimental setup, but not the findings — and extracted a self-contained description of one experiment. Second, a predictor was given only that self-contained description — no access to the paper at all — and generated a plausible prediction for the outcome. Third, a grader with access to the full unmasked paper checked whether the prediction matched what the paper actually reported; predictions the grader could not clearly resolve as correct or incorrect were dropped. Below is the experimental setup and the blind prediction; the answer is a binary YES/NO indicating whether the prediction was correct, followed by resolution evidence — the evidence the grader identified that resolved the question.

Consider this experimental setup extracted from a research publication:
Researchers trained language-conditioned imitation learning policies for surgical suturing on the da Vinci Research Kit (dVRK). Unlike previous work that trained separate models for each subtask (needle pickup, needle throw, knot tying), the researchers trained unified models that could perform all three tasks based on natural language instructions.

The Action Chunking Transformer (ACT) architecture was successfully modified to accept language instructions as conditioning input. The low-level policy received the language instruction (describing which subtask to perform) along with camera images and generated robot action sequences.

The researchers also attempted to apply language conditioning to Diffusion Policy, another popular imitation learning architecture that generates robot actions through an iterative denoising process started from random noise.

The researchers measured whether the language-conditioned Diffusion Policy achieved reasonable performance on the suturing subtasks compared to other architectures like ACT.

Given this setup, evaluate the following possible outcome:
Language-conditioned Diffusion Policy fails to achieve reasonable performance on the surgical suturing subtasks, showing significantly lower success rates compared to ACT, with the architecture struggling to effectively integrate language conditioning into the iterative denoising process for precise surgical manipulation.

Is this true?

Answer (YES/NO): YES